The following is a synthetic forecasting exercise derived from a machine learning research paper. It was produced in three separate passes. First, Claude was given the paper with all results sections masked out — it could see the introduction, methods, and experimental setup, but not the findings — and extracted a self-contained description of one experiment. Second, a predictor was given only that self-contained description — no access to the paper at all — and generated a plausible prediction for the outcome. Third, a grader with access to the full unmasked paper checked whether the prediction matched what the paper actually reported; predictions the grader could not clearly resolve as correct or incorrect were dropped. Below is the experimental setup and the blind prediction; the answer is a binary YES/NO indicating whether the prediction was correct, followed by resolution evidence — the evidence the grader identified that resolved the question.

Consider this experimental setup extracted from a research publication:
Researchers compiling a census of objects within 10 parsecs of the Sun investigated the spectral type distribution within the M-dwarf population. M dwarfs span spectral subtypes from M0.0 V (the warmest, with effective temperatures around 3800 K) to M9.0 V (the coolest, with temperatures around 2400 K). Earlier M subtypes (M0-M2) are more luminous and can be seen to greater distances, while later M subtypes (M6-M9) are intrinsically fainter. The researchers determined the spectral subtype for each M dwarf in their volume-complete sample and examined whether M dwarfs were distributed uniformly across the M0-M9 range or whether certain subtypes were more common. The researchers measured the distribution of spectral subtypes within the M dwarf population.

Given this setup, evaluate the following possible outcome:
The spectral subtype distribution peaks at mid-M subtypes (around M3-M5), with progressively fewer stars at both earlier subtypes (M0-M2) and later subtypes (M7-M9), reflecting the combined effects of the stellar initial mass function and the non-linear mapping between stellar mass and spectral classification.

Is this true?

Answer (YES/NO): YES